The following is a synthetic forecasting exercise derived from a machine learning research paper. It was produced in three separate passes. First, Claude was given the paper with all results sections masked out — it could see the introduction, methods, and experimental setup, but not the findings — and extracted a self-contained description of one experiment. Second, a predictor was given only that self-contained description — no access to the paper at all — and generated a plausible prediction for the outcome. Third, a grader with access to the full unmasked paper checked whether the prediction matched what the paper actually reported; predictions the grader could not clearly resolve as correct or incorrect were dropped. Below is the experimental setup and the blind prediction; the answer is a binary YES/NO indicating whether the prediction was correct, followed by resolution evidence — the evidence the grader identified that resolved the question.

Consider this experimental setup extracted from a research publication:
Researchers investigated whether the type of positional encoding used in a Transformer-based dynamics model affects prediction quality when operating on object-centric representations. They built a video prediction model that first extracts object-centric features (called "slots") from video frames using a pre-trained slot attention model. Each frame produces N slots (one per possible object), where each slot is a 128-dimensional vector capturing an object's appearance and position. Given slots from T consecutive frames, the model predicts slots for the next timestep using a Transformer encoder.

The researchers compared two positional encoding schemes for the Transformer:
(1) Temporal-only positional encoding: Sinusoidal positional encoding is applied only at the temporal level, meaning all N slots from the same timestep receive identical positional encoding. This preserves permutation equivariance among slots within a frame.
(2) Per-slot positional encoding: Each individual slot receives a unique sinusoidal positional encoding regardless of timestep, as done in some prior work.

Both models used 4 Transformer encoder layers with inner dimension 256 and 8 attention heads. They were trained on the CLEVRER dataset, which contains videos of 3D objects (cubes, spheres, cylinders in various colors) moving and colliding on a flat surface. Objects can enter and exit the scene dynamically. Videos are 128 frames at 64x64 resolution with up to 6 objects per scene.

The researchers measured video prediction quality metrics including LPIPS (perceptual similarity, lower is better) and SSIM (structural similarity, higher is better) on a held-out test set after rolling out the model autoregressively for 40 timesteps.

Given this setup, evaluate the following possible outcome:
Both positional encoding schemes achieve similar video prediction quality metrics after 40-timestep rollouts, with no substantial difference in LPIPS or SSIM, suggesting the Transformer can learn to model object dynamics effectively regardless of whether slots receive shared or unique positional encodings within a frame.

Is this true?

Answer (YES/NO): NO